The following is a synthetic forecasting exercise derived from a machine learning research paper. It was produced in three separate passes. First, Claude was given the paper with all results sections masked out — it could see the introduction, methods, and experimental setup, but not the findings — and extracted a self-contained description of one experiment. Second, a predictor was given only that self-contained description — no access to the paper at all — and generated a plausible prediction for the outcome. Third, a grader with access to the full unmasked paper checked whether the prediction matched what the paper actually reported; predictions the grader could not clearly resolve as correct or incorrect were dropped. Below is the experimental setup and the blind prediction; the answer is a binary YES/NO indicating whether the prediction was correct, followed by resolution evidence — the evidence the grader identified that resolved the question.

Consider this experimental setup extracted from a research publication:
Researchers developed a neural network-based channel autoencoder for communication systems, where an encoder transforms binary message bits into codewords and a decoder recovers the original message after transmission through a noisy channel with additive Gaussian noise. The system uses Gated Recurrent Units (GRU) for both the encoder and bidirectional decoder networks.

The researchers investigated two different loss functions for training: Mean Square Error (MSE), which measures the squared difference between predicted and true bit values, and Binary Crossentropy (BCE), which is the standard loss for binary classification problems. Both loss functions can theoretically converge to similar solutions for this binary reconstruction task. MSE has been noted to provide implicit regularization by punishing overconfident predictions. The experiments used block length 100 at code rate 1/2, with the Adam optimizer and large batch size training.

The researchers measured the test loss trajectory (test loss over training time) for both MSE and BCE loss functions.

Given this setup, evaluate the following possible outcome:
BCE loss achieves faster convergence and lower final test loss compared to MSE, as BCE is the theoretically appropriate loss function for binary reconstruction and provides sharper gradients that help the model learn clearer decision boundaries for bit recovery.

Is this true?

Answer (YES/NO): NO